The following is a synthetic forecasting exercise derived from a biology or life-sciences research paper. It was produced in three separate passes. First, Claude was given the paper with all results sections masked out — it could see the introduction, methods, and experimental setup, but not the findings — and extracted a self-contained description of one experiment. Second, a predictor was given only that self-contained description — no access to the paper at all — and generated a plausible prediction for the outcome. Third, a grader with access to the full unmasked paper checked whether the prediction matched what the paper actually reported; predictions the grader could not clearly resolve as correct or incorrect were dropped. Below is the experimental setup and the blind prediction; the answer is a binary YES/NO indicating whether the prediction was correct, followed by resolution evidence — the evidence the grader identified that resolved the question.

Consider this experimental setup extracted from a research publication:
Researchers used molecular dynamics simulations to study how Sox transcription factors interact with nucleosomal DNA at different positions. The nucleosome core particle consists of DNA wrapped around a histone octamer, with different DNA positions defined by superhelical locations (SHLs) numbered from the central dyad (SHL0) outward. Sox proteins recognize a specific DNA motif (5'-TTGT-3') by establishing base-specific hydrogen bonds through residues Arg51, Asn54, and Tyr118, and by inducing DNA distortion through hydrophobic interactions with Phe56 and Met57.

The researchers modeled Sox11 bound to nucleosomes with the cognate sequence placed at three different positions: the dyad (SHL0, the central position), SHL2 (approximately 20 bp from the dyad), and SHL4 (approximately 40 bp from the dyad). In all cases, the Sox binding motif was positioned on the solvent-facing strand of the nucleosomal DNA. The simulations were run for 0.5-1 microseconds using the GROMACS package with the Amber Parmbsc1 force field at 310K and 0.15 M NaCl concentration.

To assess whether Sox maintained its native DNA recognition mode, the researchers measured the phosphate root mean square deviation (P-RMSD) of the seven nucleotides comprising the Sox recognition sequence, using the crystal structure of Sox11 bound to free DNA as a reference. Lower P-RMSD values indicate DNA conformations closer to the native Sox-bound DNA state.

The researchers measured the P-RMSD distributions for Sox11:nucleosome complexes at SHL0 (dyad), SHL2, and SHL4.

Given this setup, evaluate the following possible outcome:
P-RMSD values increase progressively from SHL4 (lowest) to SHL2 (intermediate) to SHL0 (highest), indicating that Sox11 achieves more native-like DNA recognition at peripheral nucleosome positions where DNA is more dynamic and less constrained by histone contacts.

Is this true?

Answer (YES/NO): NO